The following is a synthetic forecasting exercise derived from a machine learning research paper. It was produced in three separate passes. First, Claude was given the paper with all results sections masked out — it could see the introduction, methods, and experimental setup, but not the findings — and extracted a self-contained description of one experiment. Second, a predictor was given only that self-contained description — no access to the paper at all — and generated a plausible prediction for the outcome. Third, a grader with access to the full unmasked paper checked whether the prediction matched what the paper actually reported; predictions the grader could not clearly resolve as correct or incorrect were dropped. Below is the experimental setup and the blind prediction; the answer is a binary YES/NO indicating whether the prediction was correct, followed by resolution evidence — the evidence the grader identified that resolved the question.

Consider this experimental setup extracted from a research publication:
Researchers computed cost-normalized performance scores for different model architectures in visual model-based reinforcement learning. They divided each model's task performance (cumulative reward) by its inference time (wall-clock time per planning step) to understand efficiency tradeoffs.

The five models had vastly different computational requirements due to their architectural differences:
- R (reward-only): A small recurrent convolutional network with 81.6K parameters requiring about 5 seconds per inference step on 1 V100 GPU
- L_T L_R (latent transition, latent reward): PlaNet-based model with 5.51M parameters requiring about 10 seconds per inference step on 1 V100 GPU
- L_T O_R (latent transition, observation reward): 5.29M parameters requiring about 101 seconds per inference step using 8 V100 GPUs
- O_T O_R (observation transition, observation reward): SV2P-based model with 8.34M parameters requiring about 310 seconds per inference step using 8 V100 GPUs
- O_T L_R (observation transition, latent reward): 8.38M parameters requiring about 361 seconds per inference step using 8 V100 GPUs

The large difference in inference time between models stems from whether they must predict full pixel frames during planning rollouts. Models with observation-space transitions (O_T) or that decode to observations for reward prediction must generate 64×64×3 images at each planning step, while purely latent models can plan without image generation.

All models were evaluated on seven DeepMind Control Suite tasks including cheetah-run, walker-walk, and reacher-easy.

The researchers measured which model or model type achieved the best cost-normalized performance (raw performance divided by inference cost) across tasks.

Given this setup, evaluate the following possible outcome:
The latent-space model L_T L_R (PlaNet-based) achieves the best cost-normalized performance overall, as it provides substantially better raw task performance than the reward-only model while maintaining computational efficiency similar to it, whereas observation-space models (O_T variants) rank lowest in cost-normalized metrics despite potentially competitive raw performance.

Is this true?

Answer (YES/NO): YES